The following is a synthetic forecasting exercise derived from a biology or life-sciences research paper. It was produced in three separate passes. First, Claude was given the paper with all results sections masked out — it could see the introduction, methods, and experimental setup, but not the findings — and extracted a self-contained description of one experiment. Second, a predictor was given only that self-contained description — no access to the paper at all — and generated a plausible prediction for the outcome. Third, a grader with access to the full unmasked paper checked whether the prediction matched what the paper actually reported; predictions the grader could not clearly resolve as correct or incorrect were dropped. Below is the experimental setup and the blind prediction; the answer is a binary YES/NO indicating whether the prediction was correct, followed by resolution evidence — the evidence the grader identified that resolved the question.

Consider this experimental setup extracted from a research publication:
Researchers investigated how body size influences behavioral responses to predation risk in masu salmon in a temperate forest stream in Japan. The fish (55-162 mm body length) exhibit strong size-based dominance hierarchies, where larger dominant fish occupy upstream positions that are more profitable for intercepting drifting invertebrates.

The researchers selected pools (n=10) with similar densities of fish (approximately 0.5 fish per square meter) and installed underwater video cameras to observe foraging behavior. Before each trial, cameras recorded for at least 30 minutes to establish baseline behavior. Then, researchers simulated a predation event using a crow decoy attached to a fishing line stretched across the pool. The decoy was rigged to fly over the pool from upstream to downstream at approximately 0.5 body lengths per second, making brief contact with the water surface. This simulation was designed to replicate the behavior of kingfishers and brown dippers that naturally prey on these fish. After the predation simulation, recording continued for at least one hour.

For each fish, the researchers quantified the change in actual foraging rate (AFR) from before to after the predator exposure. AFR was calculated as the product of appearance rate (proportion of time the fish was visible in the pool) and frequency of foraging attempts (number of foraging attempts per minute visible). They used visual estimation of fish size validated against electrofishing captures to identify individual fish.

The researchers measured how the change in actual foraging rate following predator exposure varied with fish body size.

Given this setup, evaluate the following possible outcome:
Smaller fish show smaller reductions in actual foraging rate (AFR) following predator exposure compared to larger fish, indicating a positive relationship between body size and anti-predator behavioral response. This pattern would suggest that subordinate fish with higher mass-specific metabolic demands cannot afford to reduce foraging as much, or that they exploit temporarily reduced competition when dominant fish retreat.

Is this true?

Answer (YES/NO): YES